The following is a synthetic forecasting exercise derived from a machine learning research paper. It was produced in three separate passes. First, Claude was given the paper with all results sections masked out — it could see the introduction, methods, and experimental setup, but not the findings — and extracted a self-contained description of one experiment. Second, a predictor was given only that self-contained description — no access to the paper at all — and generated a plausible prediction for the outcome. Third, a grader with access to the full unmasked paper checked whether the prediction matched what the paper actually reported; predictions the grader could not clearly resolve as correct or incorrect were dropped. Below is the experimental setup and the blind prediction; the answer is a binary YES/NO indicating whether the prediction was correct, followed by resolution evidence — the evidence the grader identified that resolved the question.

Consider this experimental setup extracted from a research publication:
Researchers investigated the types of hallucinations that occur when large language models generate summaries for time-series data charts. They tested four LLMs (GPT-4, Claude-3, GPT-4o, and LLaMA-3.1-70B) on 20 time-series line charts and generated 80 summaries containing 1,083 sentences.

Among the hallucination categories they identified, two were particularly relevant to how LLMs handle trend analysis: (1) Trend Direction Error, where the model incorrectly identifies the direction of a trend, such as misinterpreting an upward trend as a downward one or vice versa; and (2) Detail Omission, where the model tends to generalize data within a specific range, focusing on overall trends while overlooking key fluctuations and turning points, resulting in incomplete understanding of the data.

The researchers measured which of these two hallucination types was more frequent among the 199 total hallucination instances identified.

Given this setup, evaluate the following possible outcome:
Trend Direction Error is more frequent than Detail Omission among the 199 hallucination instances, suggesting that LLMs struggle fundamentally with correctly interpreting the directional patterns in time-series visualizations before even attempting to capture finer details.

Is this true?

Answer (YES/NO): NO